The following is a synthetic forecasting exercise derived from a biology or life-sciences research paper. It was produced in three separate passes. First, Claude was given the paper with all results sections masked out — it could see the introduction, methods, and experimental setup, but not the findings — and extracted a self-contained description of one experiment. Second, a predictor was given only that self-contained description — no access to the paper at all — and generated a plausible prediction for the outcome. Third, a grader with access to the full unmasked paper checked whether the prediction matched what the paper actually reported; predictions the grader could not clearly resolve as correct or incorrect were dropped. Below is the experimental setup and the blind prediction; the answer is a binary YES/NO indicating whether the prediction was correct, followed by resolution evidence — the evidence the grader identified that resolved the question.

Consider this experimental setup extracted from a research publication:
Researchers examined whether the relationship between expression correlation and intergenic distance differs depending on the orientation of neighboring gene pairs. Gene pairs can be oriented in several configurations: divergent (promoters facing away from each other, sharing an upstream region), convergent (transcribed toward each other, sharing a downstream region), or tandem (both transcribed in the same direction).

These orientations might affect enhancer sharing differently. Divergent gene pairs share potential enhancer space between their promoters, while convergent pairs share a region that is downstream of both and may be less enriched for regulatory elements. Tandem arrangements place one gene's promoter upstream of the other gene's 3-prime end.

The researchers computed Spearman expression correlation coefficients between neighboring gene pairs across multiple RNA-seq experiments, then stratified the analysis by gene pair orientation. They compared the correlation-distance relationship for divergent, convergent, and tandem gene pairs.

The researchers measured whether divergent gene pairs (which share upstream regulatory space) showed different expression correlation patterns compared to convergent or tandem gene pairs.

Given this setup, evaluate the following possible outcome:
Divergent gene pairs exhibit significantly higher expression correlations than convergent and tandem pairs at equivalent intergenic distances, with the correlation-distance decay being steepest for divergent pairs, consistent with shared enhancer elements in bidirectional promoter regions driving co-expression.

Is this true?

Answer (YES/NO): NO